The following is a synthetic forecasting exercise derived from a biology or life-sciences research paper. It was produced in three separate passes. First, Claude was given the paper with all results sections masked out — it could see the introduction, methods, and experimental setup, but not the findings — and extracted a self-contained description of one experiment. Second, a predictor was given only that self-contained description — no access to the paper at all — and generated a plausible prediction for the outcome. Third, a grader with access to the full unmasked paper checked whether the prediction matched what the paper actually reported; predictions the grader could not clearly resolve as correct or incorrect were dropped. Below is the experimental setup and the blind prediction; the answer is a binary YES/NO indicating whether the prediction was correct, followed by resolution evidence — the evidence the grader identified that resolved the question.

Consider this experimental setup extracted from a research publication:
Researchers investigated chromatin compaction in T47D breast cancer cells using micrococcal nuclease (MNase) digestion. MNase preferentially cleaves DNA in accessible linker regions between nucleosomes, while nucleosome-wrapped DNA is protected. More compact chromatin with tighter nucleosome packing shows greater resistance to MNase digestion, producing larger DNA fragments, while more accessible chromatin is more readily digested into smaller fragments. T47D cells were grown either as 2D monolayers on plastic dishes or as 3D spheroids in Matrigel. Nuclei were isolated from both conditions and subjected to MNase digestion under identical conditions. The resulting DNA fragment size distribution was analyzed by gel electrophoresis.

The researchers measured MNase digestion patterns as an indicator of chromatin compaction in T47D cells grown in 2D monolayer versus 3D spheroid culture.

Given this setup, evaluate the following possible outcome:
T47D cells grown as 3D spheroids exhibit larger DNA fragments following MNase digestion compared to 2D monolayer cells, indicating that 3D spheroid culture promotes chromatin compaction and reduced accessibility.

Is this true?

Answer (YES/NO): YES